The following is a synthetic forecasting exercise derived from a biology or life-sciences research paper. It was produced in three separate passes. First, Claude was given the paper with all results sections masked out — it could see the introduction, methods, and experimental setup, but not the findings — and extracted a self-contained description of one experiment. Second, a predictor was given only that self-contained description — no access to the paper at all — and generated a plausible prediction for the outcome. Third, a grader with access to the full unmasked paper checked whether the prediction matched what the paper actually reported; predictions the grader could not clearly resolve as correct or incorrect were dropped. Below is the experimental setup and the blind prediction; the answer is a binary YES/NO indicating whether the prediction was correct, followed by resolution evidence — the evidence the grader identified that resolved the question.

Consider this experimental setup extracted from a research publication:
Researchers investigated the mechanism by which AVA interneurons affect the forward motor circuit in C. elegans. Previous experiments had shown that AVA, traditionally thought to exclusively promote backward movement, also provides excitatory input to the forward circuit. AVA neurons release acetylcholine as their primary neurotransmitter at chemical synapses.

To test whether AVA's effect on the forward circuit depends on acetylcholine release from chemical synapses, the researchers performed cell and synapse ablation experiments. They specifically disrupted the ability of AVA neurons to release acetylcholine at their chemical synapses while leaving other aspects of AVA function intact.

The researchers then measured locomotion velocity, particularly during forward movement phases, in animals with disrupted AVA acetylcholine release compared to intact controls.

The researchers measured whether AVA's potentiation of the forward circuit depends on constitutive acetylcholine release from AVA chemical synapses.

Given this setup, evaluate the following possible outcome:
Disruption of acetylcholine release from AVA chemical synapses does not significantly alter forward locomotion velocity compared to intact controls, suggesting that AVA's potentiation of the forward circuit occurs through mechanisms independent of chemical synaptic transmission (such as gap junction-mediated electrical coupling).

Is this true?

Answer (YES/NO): NO